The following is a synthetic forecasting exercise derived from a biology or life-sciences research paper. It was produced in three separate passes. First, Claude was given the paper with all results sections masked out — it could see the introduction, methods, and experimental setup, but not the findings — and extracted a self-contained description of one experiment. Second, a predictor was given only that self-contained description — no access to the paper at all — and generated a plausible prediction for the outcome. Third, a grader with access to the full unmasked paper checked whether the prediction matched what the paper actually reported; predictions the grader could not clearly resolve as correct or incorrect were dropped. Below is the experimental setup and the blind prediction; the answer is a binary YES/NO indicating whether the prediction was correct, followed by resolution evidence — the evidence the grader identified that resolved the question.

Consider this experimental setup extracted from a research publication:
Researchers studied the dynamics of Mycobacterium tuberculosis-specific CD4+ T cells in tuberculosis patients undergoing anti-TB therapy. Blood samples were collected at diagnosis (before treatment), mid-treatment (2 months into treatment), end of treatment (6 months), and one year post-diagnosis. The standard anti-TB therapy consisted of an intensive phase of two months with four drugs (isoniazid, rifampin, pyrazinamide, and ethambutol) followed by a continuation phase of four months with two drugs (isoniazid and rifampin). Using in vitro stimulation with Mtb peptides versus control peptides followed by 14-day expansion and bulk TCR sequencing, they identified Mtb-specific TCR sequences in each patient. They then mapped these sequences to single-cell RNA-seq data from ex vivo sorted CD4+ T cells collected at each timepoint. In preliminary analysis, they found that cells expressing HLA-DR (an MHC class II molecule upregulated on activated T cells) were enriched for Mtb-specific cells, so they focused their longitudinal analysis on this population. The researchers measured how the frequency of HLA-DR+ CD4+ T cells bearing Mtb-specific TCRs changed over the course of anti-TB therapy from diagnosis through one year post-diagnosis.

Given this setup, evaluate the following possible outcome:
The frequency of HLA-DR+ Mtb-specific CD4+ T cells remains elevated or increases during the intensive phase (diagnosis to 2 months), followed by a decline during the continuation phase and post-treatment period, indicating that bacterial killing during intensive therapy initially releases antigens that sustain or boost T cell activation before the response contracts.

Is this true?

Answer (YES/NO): NO